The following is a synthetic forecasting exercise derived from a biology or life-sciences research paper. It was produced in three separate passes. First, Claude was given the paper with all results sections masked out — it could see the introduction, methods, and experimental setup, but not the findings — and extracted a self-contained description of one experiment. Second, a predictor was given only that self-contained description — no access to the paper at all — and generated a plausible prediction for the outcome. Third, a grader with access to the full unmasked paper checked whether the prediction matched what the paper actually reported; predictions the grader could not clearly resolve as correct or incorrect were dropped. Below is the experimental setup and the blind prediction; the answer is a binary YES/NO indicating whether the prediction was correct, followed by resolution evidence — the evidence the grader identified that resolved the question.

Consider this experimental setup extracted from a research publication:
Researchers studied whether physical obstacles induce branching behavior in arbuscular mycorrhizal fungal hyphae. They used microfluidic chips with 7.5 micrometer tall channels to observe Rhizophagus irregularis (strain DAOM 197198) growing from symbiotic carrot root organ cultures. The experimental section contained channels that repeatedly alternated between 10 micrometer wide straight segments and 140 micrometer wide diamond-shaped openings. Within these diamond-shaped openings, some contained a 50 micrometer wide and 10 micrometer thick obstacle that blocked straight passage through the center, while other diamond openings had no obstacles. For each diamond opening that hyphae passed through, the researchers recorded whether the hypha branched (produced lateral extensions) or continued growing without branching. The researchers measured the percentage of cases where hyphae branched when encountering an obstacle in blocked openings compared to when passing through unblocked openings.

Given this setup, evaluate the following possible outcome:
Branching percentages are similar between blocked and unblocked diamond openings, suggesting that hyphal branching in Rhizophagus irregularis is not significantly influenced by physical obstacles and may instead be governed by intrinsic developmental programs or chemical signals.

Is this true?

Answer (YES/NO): NO